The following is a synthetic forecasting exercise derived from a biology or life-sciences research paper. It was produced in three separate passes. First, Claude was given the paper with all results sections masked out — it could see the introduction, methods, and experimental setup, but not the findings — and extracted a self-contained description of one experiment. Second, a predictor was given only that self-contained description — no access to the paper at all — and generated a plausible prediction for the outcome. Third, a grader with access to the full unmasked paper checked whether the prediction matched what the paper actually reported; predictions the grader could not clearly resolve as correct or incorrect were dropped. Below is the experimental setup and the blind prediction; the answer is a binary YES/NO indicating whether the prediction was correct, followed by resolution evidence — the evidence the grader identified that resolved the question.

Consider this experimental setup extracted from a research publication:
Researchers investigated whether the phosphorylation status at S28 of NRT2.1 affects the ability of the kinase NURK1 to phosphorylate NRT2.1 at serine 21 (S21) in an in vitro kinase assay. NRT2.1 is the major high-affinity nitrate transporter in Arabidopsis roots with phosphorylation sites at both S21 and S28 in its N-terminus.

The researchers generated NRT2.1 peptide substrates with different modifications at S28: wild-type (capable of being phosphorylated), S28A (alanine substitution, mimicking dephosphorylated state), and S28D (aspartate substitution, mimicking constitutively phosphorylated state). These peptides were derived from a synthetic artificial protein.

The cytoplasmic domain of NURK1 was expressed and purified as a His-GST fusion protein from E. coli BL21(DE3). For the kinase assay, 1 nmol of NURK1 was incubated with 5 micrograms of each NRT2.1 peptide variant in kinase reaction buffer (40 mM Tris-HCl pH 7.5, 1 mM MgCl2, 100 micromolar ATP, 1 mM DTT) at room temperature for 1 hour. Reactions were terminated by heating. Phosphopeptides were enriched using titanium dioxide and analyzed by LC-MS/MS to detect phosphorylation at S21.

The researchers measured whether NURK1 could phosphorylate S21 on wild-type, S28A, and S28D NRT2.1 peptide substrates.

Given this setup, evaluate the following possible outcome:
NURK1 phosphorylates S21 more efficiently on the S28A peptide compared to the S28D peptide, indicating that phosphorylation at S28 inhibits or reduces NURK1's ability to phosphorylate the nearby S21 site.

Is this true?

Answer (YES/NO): YES